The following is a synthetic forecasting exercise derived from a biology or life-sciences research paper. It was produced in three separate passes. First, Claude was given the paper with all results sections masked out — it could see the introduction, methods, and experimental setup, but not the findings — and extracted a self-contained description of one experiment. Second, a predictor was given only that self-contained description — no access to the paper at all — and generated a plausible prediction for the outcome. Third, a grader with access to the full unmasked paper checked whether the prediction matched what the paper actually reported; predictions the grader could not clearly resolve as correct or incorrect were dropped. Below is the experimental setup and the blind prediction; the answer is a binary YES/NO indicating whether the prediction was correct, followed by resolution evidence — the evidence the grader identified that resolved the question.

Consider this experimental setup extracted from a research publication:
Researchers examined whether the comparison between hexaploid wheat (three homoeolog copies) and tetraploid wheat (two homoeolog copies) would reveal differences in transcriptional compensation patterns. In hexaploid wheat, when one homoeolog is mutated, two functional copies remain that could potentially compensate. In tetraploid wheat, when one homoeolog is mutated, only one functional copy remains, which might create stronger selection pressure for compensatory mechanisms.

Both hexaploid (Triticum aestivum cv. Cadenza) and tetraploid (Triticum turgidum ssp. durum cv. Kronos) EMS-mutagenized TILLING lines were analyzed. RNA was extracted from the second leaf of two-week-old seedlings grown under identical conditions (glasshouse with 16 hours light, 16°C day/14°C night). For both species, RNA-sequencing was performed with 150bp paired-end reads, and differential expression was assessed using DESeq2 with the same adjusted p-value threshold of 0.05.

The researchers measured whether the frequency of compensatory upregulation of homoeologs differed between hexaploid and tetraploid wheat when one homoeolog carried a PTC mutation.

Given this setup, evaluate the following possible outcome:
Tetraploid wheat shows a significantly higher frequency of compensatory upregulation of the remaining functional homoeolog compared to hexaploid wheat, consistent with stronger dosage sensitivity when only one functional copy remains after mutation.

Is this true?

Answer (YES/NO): NO